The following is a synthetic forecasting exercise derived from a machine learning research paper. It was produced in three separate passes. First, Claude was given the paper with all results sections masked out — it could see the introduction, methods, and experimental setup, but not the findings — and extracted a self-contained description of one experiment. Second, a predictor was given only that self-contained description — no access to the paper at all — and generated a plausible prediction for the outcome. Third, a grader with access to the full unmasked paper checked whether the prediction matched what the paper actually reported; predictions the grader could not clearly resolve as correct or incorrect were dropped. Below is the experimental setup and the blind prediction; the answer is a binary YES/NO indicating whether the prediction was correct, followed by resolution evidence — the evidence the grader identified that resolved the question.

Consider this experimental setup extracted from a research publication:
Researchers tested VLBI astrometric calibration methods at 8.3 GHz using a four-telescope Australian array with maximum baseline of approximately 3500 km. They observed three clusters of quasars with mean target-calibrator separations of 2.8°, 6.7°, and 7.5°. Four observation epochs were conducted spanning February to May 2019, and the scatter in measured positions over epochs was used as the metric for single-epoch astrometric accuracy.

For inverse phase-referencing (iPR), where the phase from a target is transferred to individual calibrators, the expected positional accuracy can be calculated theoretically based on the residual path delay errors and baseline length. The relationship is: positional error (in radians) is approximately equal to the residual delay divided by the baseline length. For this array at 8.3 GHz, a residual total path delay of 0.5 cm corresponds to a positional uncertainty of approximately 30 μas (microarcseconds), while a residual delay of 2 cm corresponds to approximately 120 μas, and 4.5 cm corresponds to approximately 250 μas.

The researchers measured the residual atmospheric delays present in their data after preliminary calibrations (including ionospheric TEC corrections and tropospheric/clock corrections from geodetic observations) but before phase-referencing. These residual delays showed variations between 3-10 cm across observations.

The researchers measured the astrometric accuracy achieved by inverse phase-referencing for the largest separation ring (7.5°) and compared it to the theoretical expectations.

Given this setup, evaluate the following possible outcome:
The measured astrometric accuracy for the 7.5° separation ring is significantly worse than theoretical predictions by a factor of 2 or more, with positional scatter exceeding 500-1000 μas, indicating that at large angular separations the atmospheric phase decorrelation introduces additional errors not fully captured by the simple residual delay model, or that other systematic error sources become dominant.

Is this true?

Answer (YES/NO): NO